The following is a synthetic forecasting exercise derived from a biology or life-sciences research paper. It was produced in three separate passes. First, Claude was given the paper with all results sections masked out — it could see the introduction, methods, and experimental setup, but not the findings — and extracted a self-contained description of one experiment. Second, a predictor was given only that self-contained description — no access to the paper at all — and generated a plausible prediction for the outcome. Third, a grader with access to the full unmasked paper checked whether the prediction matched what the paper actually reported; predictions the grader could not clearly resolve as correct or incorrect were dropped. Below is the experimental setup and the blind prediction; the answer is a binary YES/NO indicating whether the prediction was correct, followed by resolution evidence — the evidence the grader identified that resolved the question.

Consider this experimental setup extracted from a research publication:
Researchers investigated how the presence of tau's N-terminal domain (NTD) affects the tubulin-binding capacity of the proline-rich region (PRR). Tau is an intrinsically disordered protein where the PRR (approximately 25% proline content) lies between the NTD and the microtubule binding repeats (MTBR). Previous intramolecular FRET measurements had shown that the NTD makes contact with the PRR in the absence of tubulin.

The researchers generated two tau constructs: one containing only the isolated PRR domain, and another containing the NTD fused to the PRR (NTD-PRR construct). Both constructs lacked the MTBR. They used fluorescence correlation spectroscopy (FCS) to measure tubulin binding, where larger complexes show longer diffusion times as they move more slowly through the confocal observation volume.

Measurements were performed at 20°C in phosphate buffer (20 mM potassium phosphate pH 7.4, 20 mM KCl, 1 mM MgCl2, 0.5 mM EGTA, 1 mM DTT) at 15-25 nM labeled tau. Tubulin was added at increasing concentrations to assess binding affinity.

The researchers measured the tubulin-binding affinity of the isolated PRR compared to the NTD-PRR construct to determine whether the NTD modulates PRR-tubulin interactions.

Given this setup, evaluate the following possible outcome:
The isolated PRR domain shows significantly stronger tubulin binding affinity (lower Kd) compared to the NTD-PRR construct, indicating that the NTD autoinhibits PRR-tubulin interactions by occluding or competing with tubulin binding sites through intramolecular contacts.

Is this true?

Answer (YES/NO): YES